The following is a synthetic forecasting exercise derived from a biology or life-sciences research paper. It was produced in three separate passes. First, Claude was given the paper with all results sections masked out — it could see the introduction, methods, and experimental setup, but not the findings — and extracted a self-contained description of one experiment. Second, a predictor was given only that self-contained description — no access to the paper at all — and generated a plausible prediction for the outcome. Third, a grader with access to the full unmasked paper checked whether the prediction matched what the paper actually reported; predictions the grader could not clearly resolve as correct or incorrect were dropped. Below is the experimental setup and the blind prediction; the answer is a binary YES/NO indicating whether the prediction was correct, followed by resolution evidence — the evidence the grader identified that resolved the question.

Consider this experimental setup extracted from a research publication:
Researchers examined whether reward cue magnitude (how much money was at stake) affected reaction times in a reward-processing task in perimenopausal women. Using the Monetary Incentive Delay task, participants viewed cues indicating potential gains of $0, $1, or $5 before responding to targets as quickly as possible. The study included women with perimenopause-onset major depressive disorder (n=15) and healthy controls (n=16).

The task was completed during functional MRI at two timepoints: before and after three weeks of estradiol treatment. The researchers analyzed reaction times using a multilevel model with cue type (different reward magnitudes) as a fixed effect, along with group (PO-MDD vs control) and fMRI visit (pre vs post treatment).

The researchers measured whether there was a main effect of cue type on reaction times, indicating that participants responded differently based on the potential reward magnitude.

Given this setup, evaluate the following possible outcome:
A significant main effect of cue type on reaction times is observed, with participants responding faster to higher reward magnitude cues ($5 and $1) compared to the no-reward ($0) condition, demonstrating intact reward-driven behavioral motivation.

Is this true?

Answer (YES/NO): NO